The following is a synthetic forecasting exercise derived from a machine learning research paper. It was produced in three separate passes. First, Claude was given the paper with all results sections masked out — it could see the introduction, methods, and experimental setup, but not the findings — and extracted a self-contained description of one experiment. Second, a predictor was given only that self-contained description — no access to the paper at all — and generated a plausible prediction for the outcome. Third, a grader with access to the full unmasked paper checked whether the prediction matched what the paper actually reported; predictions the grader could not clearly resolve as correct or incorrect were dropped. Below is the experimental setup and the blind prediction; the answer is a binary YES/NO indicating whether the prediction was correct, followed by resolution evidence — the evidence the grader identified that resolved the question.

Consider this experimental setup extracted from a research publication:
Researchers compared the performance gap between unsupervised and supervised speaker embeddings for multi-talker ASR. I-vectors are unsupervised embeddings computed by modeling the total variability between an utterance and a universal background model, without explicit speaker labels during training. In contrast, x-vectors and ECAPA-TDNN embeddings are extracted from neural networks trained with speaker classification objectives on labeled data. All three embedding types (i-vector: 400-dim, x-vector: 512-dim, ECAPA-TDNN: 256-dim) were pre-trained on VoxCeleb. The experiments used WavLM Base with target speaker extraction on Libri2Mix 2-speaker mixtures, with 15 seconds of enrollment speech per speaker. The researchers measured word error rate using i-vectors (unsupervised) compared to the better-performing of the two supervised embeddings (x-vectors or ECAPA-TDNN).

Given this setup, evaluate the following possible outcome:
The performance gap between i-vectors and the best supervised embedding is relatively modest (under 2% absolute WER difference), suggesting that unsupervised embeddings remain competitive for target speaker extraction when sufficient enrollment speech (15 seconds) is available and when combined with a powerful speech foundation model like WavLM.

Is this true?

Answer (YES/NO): YES